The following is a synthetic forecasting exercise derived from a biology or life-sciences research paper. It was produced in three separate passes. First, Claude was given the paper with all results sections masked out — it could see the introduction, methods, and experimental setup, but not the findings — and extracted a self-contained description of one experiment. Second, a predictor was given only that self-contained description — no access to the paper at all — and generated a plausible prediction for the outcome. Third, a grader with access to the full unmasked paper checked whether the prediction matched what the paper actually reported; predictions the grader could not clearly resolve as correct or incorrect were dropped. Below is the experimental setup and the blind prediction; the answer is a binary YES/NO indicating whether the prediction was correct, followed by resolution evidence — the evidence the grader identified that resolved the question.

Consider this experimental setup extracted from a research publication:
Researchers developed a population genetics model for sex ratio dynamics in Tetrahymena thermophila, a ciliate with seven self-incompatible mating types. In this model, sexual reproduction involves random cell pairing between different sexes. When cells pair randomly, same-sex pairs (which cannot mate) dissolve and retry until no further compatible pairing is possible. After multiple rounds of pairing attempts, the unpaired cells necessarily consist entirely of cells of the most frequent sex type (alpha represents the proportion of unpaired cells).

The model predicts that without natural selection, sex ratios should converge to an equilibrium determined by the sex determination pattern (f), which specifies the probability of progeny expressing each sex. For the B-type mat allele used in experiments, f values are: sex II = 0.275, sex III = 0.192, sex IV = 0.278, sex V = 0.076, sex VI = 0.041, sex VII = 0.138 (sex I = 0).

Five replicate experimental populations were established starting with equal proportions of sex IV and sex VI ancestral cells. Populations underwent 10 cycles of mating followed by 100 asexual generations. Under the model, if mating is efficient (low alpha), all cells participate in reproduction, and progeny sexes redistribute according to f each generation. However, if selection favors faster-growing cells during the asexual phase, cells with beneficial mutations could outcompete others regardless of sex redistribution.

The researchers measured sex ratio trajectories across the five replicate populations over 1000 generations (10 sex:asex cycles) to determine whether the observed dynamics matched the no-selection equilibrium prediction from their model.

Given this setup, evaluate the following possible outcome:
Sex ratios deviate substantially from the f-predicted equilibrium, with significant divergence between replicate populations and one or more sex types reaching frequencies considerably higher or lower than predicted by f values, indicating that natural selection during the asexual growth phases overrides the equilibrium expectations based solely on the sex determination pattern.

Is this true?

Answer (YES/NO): YES